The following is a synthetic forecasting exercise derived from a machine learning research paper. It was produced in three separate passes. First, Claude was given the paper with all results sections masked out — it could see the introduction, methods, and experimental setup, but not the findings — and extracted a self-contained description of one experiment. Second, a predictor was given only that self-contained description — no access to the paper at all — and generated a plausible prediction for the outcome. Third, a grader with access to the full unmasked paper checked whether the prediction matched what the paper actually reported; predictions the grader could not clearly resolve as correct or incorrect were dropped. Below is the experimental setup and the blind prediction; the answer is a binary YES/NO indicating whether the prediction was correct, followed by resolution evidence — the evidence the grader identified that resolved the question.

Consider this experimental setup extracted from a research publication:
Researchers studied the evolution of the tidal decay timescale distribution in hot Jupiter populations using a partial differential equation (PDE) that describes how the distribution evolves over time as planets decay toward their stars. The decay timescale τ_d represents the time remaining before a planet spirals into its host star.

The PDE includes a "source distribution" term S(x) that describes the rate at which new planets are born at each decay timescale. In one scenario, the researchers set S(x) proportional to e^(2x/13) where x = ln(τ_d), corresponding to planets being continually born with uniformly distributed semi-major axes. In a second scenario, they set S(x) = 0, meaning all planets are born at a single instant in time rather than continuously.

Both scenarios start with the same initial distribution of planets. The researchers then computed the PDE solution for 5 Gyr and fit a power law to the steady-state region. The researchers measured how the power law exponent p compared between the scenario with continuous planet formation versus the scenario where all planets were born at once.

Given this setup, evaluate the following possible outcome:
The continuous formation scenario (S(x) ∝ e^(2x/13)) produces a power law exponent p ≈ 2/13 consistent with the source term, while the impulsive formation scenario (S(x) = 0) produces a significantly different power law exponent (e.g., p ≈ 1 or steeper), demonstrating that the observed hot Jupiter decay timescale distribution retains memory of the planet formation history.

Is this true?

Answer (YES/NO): NO